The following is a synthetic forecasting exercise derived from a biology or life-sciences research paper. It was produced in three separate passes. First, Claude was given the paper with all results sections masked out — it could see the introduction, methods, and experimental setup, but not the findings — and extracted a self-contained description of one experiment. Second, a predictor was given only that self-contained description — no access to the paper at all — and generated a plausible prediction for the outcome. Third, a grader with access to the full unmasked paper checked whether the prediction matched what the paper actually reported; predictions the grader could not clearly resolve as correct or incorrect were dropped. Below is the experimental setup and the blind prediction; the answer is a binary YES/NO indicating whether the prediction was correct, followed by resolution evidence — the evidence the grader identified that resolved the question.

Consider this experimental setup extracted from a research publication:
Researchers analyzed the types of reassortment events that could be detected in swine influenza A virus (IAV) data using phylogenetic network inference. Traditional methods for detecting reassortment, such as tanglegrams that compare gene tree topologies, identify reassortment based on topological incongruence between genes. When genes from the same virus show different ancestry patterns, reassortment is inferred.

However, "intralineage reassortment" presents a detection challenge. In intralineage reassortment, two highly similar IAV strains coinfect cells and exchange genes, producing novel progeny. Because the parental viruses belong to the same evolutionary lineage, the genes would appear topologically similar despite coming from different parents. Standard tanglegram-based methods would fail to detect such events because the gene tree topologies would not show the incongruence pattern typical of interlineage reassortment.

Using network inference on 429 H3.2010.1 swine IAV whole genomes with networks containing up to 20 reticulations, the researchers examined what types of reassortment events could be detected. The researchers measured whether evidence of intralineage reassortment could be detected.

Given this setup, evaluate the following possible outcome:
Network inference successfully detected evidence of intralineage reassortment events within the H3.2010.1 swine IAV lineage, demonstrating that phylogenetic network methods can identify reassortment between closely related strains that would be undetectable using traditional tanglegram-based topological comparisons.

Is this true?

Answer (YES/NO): YES